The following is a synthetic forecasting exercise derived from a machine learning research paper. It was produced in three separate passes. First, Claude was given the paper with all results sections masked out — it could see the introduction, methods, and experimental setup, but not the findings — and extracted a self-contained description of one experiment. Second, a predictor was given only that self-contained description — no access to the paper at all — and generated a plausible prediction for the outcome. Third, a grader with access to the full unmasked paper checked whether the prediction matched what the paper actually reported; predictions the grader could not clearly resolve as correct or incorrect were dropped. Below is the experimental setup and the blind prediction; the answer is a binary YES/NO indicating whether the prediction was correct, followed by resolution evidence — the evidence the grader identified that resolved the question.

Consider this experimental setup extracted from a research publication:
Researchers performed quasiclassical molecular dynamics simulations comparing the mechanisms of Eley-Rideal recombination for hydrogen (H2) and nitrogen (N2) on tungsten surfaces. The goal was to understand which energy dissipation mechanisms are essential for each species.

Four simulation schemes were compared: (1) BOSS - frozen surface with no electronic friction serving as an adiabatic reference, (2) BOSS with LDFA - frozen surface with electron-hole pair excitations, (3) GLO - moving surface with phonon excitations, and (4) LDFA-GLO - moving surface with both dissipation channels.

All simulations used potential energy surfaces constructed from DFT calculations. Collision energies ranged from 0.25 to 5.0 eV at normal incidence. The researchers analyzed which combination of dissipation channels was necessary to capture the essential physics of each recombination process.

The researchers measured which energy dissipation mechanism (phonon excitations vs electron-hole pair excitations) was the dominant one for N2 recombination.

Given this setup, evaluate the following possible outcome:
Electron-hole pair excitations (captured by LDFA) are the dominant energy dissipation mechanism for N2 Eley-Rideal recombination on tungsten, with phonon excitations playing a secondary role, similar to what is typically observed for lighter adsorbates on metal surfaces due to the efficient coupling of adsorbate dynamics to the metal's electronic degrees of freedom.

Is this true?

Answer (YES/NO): NO